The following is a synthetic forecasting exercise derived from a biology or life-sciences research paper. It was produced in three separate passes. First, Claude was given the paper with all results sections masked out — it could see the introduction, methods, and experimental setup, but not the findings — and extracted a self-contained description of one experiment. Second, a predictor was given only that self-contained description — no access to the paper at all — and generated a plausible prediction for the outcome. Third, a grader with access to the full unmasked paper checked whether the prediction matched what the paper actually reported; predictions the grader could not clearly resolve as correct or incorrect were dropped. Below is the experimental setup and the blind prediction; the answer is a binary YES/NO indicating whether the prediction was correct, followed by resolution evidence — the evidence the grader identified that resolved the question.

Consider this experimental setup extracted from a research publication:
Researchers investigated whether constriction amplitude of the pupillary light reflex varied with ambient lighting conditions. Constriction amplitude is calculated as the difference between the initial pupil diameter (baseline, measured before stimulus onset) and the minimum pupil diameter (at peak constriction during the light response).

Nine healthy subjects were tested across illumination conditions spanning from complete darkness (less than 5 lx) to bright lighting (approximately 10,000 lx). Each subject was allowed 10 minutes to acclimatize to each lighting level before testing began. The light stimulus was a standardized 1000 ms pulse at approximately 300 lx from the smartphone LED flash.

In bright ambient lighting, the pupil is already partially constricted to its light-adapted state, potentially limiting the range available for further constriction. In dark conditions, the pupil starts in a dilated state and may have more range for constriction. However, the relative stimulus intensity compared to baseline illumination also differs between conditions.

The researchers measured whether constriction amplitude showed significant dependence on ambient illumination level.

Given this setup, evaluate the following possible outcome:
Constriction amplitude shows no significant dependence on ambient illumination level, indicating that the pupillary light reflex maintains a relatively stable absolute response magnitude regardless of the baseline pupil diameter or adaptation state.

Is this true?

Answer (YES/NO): NO